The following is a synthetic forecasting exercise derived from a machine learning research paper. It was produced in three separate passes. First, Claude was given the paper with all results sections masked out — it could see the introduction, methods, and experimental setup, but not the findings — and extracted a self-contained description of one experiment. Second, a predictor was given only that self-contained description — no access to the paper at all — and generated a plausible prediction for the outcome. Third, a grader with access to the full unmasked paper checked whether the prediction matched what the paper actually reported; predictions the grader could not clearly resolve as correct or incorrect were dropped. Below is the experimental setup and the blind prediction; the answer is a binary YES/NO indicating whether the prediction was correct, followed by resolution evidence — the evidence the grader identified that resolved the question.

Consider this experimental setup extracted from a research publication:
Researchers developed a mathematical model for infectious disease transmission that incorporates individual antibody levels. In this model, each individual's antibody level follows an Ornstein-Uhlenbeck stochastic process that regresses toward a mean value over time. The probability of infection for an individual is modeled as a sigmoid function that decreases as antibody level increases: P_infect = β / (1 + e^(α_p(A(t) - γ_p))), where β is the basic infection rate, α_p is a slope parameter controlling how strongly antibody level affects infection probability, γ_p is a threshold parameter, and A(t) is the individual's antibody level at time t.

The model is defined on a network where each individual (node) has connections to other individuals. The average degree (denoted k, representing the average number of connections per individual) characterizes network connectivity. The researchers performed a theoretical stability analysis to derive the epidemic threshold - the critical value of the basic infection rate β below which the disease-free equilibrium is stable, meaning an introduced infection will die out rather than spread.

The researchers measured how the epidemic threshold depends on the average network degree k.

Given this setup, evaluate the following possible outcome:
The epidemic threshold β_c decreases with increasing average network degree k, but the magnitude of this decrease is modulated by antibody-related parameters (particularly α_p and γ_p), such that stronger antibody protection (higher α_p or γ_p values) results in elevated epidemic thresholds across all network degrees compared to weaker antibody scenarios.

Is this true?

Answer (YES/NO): NO